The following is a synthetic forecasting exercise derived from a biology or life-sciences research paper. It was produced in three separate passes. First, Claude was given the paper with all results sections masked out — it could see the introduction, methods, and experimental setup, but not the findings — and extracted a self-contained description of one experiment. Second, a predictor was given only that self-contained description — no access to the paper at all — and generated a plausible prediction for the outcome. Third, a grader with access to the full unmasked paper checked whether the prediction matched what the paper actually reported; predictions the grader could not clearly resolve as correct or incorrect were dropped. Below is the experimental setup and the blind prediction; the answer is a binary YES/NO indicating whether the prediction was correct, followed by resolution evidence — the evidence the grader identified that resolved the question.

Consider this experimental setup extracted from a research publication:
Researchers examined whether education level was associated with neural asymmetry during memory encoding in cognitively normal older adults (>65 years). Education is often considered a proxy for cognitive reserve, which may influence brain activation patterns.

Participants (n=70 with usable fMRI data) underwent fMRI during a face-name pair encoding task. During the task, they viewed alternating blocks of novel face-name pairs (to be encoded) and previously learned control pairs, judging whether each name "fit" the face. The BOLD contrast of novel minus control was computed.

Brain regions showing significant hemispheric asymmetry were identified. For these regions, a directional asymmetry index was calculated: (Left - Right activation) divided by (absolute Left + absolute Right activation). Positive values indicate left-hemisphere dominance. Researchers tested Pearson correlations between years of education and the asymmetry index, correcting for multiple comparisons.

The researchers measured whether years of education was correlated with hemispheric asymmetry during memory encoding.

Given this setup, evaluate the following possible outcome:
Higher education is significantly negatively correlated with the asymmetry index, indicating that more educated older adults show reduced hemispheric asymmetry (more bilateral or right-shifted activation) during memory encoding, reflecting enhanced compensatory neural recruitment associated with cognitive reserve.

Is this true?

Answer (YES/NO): NO